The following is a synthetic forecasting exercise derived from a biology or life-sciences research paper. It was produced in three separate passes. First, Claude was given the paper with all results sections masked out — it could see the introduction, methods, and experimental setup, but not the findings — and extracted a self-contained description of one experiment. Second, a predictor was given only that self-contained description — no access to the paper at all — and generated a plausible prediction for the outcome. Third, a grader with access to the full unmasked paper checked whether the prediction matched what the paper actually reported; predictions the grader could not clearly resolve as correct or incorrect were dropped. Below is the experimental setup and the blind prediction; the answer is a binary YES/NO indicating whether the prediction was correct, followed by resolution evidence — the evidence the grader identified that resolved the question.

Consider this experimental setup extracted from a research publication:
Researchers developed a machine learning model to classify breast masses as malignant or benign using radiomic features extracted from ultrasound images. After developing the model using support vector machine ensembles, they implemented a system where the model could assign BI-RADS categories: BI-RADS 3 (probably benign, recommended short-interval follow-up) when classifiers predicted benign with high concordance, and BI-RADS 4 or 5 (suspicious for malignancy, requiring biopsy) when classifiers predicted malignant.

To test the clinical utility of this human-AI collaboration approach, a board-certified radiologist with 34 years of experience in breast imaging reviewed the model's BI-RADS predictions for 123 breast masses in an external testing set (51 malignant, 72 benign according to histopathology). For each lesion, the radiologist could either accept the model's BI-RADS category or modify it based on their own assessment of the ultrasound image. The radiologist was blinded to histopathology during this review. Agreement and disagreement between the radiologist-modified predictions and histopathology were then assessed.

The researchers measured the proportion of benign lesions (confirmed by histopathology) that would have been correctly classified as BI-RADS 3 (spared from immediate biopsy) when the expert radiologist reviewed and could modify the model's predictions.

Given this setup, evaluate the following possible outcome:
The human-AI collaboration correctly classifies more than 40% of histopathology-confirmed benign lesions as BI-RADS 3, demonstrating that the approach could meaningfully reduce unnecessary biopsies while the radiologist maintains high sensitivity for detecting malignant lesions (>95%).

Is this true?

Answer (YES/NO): NO